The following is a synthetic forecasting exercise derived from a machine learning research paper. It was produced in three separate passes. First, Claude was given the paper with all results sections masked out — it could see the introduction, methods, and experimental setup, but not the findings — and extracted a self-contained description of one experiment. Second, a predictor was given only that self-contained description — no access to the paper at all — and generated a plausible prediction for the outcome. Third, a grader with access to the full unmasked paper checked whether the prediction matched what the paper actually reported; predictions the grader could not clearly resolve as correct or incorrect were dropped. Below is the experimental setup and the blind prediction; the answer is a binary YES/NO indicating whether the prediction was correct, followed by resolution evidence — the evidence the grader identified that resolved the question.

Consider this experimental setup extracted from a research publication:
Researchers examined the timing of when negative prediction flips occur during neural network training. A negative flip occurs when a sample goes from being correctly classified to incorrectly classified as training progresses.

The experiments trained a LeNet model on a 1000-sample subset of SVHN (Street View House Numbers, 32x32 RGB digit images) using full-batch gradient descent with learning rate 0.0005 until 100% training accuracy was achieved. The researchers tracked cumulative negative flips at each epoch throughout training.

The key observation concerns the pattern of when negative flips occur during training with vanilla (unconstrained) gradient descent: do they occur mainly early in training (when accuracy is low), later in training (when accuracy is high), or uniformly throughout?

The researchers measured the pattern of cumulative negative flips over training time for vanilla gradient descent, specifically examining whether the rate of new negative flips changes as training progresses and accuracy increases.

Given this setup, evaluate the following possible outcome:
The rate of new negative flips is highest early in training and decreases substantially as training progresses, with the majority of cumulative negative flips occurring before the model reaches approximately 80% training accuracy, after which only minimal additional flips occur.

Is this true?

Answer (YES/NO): NO